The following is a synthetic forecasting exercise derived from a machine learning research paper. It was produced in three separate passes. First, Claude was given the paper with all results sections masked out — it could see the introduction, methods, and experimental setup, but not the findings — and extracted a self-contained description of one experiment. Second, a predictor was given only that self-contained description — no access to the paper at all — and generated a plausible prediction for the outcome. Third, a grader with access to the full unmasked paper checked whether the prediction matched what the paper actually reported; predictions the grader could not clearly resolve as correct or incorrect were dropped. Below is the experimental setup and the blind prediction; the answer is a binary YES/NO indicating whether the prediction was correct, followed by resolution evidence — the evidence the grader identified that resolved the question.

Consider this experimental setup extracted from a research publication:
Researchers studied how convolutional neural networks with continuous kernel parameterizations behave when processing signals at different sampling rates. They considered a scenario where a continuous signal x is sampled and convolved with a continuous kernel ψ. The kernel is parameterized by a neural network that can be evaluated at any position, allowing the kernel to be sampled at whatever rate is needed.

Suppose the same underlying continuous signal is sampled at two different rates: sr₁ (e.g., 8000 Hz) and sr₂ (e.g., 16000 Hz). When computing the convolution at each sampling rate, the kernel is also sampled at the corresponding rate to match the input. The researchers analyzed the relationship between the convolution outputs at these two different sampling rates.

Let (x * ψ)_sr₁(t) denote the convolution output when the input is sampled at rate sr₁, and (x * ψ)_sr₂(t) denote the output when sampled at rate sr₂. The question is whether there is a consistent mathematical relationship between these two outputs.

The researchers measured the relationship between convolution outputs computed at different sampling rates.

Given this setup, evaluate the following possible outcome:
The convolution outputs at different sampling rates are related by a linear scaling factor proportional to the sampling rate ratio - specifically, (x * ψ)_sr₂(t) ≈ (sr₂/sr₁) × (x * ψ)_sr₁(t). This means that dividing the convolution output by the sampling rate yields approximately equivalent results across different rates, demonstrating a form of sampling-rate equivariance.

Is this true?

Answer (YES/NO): YES